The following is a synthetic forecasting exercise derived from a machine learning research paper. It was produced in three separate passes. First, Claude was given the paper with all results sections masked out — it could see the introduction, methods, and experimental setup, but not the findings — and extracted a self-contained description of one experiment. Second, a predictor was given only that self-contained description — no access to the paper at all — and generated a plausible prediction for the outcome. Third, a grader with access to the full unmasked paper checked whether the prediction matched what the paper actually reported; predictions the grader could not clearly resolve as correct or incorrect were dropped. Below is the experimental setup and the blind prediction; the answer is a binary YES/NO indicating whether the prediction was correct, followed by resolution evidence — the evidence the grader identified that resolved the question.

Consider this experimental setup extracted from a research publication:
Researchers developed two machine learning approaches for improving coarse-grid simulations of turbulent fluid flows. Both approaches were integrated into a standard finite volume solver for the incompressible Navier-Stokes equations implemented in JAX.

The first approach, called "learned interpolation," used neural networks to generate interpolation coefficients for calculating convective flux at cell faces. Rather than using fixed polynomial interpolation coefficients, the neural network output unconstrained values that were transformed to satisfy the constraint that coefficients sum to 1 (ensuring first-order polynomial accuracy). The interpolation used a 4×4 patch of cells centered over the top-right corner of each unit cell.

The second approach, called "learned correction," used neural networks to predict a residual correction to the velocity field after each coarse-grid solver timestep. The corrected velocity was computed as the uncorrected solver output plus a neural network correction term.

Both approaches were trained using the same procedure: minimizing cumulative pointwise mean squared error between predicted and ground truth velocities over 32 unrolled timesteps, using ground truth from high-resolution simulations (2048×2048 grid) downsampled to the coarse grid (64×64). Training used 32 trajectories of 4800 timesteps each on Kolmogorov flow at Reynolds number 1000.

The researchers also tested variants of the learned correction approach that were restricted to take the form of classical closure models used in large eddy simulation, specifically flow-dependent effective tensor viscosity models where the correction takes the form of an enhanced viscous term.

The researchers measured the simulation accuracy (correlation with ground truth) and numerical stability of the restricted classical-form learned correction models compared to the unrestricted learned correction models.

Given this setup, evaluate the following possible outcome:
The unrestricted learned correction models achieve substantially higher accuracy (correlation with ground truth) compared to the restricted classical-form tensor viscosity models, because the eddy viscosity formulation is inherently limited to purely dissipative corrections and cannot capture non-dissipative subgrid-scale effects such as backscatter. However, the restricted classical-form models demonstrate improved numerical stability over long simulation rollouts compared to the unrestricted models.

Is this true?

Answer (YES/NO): NO